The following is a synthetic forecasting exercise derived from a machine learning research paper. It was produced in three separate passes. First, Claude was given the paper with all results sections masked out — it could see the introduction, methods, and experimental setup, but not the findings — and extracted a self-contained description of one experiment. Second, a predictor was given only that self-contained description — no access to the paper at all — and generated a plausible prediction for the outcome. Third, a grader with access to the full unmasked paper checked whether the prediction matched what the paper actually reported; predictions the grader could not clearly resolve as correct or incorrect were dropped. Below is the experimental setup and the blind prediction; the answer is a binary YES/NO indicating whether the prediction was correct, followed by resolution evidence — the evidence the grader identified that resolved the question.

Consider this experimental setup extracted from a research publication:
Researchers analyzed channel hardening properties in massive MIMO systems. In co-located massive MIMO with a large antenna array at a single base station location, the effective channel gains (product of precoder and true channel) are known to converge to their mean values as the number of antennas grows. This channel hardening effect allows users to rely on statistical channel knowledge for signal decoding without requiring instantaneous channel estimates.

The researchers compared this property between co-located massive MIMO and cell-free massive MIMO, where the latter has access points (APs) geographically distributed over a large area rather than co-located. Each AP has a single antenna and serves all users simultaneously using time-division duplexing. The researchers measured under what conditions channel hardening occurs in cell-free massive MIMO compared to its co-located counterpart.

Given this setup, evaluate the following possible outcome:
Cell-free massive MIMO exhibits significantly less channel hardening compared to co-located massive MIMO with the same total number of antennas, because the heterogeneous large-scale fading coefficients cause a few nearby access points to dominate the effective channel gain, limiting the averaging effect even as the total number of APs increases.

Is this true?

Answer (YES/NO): YES